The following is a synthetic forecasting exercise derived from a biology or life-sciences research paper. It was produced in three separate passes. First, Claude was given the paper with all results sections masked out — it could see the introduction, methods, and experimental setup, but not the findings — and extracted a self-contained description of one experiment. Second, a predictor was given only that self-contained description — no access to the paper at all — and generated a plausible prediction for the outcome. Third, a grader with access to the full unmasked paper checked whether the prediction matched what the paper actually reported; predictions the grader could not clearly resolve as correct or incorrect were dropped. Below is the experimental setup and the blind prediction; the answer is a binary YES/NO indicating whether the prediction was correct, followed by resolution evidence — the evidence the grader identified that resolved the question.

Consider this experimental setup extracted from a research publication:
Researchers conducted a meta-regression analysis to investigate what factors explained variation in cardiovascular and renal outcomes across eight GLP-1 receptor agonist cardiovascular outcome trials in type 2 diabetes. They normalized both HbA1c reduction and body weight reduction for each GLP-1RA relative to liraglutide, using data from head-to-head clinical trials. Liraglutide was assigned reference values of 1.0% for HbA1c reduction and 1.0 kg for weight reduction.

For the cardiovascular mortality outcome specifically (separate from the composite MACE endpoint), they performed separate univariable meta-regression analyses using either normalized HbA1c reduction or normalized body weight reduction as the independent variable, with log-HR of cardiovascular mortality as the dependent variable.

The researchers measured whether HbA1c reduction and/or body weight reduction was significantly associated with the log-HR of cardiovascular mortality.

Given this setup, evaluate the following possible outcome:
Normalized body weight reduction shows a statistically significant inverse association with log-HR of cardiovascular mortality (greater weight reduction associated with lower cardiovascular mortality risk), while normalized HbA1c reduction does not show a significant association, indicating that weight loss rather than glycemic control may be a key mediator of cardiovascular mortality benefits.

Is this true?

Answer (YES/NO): NO